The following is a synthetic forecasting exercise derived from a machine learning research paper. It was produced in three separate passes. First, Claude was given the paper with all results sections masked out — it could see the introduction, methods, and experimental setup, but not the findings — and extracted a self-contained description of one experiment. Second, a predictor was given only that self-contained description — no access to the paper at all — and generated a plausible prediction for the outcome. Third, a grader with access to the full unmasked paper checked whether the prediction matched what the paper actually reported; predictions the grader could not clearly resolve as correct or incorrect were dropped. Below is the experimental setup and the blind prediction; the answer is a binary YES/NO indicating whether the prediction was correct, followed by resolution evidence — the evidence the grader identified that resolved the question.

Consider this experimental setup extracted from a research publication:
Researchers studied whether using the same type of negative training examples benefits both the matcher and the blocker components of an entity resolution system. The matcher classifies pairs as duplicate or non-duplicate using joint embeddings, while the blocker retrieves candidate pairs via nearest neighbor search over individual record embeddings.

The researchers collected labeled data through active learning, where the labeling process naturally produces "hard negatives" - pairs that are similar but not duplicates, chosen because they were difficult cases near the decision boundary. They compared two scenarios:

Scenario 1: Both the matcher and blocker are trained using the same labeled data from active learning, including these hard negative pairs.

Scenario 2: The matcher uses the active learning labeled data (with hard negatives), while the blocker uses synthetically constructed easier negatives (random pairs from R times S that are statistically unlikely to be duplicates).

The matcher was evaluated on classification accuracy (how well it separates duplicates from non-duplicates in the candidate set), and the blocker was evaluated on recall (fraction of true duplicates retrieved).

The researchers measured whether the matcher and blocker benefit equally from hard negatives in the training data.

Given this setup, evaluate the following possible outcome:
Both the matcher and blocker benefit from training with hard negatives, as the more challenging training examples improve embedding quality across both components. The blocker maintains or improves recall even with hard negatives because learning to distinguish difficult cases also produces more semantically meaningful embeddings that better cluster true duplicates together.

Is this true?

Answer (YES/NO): NO